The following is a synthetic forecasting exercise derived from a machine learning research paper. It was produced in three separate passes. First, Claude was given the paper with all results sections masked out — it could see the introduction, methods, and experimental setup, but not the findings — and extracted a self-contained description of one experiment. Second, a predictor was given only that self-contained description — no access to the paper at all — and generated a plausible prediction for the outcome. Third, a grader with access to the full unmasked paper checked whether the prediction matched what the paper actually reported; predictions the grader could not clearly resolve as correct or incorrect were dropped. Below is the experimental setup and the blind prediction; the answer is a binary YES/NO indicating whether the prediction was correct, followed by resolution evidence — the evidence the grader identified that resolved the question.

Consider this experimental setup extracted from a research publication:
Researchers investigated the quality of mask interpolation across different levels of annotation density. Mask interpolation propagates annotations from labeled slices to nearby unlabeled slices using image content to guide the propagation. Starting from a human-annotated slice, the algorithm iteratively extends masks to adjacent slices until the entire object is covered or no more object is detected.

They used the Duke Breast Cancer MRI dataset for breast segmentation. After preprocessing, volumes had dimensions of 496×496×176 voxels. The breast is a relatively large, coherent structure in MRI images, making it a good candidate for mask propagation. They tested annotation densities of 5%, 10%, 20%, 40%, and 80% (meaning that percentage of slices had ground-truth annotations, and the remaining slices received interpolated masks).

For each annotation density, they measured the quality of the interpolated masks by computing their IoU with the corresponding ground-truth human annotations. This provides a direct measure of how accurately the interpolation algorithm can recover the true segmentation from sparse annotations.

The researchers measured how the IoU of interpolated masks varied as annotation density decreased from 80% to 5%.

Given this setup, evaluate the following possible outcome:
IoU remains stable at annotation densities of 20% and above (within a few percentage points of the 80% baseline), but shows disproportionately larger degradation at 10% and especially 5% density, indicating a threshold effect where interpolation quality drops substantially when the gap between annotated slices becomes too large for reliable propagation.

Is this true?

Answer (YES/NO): NO